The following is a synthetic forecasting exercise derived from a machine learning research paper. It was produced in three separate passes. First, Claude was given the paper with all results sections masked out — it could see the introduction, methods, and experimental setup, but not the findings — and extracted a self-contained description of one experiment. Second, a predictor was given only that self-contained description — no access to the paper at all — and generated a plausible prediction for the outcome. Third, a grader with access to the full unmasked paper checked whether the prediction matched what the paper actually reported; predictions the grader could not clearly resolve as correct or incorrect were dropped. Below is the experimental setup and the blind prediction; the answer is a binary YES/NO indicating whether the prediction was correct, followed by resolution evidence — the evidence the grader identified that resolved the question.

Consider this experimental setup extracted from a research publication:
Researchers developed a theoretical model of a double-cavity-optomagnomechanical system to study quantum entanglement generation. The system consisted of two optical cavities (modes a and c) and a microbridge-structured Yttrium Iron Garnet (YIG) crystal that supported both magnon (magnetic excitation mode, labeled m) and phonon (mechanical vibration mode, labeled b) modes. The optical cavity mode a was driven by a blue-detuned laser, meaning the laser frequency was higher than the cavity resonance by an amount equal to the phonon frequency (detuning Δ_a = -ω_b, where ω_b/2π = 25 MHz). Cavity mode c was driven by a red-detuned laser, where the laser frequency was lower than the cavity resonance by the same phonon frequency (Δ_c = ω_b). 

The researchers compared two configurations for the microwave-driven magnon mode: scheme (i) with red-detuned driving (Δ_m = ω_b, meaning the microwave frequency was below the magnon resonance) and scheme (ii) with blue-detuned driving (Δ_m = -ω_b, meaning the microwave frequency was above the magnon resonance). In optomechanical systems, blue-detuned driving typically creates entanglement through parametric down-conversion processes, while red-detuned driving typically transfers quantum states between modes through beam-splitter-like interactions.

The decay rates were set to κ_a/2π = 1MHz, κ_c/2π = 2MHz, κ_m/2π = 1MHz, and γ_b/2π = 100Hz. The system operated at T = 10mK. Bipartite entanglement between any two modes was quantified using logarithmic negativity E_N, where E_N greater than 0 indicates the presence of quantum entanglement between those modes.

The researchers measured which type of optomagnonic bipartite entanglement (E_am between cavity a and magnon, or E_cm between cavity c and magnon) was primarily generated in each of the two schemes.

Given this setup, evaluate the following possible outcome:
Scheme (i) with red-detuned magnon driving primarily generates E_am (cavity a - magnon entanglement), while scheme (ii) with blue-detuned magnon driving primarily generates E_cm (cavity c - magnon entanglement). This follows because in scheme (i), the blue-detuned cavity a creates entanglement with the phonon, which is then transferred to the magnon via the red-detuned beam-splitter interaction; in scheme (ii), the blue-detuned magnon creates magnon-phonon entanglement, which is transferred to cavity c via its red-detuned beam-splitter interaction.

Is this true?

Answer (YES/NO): YES